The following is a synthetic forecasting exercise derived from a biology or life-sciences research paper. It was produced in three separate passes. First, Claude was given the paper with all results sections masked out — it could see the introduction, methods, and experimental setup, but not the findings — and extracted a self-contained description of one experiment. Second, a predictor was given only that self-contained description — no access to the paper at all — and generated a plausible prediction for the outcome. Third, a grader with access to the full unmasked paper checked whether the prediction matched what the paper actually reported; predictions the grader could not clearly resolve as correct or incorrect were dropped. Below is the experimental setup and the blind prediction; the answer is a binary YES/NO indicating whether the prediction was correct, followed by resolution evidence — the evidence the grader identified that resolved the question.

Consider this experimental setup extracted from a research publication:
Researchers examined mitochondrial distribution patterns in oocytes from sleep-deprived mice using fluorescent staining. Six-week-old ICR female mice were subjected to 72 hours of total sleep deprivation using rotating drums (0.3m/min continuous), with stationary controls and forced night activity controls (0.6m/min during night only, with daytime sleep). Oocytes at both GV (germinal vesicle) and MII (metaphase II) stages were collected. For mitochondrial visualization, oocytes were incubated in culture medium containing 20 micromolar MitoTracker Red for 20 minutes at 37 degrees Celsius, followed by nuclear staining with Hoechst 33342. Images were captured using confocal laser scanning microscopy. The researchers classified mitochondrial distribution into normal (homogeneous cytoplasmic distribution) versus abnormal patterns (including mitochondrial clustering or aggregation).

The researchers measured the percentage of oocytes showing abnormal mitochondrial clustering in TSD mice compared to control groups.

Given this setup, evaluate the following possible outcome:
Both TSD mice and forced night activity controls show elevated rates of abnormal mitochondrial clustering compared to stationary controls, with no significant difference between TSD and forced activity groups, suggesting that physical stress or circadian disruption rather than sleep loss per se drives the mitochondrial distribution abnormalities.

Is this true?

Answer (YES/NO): NO